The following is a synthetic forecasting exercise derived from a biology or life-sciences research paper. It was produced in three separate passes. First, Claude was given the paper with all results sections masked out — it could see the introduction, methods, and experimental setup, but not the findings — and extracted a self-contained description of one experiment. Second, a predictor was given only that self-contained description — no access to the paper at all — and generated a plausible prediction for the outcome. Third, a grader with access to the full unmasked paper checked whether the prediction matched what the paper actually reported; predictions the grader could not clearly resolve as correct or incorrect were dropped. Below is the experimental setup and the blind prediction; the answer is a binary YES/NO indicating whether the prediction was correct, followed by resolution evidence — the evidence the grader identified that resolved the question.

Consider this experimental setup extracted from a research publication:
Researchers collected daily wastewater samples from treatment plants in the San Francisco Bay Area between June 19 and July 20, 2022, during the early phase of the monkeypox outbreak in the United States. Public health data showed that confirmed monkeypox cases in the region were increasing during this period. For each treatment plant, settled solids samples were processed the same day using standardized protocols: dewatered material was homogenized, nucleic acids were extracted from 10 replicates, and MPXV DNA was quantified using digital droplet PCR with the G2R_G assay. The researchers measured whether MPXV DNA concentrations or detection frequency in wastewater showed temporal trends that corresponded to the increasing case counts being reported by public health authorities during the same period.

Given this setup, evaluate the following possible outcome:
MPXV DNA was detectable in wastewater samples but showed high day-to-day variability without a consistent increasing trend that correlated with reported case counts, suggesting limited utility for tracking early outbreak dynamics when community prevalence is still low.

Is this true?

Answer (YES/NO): NO